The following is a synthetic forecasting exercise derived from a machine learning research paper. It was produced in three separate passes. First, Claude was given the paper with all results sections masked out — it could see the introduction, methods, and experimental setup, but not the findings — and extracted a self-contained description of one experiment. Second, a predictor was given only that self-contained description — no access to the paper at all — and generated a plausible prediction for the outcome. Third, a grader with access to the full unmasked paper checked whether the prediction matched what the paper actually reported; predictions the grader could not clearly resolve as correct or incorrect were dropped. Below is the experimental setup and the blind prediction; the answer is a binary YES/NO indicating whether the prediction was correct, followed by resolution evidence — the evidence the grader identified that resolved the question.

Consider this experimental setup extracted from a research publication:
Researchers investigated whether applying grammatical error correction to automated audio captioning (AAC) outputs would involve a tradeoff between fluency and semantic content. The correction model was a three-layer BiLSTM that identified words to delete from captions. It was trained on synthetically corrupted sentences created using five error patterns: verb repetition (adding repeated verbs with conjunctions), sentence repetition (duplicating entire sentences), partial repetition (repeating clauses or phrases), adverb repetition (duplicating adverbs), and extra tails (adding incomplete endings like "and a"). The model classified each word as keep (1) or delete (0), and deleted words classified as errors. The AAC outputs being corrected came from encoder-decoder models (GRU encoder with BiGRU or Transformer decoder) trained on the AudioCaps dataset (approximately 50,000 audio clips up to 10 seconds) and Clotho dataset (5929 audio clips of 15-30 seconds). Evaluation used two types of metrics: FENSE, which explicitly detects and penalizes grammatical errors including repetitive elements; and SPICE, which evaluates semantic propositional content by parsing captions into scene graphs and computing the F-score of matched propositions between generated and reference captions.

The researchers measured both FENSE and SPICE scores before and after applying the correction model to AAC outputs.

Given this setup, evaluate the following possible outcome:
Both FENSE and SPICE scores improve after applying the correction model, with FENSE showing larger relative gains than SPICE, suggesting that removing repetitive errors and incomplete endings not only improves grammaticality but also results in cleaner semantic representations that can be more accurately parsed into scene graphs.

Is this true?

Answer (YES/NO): NO